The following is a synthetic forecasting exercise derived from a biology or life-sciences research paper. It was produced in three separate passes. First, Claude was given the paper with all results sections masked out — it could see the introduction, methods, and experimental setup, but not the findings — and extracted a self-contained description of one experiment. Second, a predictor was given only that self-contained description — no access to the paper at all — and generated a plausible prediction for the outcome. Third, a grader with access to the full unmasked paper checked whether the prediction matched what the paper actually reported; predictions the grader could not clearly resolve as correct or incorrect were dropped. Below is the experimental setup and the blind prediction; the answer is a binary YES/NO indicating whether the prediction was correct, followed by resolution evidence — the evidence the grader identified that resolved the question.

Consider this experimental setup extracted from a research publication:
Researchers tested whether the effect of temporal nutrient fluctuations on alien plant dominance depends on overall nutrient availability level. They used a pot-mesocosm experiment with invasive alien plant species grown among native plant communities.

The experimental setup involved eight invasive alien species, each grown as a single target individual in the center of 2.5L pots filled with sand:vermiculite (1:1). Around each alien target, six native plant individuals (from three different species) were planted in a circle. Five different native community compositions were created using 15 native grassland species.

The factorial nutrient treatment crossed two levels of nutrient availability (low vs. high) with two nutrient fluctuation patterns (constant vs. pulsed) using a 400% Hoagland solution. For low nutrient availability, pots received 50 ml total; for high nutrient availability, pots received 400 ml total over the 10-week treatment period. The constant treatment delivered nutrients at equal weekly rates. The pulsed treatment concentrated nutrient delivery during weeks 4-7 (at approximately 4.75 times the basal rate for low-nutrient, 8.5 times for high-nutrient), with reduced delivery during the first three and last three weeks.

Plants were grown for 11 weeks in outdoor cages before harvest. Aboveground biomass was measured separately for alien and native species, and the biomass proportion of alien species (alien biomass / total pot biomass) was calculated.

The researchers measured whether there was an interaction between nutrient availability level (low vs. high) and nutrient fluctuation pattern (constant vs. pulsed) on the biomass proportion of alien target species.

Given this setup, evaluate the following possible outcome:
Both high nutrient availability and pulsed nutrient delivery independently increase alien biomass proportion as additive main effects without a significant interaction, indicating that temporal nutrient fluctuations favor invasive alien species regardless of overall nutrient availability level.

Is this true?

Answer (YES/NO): NO